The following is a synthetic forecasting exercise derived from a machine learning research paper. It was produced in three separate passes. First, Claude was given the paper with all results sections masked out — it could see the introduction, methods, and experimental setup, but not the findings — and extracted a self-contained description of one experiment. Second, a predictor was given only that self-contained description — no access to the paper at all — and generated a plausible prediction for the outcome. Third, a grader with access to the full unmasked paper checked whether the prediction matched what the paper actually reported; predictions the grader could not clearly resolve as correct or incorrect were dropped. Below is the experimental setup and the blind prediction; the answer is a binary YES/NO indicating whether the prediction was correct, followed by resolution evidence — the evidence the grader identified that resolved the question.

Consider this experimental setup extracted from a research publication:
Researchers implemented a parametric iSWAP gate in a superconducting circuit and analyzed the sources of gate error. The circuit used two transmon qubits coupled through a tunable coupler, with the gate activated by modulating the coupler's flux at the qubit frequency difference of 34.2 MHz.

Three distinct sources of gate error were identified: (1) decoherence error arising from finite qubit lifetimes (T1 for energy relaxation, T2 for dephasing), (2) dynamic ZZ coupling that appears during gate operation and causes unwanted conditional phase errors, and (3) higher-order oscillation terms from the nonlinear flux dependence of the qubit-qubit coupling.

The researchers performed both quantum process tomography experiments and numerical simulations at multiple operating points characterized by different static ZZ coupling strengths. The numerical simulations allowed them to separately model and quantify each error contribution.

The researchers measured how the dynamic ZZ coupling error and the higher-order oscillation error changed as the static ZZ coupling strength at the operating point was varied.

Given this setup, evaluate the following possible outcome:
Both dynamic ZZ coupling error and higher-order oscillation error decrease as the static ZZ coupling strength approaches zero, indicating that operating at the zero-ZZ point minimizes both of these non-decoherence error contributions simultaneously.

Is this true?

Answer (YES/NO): NO